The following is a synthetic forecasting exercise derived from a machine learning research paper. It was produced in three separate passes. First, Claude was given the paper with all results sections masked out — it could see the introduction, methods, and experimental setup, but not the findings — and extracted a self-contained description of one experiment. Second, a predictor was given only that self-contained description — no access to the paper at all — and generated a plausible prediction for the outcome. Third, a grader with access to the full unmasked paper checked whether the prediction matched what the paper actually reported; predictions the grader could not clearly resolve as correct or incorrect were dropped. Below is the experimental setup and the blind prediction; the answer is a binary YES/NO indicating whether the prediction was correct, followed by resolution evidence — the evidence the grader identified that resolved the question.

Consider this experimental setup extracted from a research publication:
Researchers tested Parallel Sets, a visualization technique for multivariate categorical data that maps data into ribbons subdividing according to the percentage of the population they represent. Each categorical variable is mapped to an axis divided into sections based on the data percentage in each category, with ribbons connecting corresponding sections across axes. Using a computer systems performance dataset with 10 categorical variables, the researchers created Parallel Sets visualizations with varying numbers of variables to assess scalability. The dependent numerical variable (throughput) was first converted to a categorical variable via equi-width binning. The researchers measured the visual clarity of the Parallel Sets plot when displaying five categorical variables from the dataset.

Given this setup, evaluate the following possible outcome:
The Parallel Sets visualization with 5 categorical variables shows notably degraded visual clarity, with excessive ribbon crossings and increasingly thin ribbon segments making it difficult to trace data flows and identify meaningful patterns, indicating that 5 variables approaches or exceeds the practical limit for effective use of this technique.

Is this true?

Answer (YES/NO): YES